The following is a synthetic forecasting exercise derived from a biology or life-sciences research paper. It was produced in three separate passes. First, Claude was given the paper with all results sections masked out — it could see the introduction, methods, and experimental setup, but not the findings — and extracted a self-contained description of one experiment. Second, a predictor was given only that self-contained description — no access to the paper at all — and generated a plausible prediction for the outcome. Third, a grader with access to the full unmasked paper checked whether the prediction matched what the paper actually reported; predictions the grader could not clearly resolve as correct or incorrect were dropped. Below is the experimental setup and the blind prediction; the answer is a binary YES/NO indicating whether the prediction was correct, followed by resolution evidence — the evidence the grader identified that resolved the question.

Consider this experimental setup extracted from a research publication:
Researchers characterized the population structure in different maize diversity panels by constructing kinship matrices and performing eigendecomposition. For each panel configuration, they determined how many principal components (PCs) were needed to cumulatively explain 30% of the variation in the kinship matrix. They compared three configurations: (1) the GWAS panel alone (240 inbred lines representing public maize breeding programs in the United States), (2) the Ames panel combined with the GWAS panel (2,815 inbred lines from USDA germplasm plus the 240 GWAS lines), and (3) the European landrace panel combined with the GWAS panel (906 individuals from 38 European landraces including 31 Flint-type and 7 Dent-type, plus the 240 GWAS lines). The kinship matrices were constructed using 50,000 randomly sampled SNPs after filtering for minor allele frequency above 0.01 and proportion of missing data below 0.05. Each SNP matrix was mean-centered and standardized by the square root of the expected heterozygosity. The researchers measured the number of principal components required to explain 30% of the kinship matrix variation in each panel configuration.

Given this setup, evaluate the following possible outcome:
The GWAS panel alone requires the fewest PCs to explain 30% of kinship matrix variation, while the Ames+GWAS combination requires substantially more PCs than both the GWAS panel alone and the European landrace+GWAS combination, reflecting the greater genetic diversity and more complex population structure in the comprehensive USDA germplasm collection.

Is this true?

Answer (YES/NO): NO